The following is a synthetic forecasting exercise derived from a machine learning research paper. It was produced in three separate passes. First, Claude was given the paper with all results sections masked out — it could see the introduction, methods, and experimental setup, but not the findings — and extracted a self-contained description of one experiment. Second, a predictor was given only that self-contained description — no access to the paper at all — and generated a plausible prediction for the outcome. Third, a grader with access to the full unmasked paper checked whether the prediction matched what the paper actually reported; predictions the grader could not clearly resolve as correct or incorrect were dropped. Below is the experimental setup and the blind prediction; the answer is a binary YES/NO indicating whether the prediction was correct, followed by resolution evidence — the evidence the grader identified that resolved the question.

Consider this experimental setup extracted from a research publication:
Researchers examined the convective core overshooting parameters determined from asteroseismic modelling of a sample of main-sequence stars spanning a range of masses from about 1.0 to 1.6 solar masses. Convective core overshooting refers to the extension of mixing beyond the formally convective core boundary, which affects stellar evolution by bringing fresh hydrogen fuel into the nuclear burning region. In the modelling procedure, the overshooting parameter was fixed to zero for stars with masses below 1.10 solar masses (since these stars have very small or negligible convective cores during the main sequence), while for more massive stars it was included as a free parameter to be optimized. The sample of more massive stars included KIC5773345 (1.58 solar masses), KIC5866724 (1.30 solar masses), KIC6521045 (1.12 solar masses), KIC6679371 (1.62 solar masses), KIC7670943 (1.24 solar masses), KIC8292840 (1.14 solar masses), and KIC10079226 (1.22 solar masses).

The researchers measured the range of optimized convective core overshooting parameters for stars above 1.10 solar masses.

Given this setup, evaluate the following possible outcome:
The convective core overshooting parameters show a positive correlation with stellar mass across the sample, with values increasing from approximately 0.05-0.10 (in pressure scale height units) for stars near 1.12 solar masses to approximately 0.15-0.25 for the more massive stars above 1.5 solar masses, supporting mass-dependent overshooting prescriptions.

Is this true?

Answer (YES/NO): NO